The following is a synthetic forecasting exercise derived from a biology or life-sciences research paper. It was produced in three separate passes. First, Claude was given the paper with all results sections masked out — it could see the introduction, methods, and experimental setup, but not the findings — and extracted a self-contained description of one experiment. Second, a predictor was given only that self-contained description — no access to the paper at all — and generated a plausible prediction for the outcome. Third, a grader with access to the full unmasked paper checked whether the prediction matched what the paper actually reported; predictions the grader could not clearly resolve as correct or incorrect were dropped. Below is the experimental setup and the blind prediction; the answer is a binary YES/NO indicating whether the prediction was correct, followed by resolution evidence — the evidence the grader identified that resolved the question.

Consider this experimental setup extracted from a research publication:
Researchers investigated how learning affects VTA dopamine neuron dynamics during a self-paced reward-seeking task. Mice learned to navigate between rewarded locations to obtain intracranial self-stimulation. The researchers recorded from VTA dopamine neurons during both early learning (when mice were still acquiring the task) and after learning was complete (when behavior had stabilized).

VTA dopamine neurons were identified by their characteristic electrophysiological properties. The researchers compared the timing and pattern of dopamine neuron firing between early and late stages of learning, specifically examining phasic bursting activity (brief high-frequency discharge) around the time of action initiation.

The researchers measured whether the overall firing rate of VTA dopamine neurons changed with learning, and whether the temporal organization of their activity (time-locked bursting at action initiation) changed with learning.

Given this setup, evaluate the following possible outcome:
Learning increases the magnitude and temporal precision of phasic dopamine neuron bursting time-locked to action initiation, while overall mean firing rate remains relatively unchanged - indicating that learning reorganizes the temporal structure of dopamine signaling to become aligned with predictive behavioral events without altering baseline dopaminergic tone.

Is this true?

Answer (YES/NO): YES